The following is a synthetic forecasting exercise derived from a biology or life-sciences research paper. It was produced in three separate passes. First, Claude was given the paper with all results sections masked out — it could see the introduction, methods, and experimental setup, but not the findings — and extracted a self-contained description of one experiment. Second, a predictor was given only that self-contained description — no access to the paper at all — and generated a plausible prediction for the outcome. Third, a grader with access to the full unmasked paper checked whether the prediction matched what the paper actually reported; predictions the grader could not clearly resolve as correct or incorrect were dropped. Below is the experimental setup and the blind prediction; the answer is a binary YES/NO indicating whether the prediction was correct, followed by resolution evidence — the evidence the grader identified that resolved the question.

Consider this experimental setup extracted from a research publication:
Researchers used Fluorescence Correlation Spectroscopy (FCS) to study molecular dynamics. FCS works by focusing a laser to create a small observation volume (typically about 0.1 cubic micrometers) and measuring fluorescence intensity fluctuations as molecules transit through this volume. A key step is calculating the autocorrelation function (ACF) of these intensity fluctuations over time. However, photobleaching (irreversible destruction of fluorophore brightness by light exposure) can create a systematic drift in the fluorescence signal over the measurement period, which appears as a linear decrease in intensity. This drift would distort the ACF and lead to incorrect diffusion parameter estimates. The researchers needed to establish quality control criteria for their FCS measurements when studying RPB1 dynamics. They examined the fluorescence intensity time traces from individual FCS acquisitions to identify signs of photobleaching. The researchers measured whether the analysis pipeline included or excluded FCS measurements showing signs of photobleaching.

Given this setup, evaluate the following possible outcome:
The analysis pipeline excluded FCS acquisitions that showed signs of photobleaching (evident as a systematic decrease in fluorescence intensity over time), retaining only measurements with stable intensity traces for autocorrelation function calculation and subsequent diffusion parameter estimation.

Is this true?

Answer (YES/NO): YES